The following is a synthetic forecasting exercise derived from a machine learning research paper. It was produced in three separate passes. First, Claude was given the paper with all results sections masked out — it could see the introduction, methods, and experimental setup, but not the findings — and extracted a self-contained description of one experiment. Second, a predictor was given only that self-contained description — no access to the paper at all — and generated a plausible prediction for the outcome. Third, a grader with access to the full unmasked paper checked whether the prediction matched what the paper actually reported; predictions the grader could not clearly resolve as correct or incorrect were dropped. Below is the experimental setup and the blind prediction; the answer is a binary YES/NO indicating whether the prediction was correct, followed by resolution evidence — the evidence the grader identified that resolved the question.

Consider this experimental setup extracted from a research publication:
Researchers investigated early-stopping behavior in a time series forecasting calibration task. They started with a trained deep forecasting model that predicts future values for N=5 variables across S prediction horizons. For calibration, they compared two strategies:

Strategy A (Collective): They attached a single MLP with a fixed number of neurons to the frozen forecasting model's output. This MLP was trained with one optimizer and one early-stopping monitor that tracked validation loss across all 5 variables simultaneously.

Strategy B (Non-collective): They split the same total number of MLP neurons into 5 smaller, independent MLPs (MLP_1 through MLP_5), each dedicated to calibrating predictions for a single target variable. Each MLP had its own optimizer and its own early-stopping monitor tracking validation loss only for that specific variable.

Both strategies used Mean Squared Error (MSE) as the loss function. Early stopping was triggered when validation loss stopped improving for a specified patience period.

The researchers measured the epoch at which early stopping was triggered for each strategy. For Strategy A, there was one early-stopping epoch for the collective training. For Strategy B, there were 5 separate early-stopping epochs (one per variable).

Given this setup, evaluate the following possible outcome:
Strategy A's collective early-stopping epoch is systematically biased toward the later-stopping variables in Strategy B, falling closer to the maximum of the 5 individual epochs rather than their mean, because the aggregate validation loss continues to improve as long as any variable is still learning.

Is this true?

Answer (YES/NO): NO